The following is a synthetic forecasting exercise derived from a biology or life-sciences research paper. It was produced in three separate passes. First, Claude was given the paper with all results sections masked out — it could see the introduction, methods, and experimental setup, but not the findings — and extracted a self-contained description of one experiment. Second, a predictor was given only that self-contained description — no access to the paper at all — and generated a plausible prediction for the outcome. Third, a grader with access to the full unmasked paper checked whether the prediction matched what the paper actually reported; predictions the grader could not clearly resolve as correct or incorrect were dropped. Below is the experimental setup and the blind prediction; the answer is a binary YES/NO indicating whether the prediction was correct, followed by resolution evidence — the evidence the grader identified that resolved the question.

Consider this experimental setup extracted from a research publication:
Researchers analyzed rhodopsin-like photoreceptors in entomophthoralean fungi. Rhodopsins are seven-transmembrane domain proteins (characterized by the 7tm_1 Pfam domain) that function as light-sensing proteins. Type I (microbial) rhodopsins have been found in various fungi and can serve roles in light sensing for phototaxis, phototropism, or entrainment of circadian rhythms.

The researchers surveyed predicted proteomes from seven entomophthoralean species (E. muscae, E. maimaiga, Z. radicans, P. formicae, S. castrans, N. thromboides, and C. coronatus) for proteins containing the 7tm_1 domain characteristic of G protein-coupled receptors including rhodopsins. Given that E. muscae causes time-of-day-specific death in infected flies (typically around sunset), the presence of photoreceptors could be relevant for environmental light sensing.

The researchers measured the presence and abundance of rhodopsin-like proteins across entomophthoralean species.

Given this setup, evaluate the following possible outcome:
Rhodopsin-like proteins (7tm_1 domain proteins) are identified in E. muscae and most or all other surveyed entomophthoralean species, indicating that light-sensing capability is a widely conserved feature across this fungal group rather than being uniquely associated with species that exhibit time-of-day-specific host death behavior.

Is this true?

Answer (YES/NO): YES